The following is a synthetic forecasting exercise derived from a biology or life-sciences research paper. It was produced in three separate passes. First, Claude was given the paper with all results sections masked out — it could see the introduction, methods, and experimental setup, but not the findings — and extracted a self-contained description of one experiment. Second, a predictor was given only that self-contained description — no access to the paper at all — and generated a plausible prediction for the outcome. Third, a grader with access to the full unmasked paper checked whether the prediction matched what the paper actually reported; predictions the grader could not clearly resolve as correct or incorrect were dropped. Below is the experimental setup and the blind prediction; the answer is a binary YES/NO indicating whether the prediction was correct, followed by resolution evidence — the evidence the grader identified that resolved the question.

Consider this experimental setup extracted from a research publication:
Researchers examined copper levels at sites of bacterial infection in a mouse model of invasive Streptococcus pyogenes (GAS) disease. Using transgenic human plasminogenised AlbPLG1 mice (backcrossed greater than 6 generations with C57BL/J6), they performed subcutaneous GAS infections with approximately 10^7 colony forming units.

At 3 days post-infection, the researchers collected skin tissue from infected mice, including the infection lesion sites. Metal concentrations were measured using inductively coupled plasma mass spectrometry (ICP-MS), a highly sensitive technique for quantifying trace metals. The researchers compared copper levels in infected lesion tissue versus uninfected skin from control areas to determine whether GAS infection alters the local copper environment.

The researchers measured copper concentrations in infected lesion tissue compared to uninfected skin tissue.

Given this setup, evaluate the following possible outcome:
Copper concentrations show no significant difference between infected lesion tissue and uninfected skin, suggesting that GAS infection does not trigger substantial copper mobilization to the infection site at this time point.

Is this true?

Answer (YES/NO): NO